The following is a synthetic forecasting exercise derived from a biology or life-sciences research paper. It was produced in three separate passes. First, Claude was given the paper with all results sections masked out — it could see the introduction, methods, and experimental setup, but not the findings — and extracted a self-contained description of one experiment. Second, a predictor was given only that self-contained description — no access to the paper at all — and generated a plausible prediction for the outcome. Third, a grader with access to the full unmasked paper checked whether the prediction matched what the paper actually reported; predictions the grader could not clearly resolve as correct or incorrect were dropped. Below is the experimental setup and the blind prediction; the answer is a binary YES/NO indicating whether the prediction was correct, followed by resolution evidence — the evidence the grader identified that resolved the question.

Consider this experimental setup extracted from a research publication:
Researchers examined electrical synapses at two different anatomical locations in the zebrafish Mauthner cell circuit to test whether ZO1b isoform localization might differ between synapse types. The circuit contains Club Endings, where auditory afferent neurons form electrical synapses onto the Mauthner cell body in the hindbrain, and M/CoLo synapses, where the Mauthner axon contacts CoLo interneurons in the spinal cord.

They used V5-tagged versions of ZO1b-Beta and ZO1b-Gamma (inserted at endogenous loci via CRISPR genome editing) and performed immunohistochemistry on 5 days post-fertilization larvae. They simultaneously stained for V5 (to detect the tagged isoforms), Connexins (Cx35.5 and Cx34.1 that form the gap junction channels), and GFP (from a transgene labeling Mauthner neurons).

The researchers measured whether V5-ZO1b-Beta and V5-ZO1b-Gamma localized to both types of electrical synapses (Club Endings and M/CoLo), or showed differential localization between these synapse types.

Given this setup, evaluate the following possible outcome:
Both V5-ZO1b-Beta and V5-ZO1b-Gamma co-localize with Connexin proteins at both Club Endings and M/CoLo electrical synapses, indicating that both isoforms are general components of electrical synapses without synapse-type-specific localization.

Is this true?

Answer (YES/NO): YES